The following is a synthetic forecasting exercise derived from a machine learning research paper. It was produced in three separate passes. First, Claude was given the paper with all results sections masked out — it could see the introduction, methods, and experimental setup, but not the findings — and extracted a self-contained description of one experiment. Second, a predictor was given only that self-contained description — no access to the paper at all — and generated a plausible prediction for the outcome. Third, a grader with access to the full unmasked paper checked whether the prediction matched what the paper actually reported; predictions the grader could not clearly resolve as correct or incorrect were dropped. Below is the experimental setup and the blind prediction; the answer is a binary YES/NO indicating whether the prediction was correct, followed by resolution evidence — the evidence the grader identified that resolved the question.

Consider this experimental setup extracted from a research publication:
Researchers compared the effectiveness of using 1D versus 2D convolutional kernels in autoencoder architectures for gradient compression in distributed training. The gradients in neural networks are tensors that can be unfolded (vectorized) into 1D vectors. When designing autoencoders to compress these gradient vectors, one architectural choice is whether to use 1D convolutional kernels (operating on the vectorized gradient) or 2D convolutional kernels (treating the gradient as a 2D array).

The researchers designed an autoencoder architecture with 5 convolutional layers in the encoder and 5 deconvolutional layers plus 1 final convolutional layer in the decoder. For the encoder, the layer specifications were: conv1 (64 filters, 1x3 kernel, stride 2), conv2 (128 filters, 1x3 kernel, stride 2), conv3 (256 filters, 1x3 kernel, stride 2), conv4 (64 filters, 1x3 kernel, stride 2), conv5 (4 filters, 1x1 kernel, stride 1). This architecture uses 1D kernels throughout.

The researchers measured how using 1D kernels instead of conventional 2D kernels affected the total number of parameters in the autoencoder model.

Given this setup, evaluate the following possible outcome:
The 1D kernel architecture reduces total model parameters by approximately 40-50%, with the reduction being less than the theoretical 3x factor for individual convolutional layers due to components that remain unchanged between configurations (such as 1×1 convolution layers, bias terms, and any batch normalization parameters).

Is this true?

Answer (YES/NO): NO